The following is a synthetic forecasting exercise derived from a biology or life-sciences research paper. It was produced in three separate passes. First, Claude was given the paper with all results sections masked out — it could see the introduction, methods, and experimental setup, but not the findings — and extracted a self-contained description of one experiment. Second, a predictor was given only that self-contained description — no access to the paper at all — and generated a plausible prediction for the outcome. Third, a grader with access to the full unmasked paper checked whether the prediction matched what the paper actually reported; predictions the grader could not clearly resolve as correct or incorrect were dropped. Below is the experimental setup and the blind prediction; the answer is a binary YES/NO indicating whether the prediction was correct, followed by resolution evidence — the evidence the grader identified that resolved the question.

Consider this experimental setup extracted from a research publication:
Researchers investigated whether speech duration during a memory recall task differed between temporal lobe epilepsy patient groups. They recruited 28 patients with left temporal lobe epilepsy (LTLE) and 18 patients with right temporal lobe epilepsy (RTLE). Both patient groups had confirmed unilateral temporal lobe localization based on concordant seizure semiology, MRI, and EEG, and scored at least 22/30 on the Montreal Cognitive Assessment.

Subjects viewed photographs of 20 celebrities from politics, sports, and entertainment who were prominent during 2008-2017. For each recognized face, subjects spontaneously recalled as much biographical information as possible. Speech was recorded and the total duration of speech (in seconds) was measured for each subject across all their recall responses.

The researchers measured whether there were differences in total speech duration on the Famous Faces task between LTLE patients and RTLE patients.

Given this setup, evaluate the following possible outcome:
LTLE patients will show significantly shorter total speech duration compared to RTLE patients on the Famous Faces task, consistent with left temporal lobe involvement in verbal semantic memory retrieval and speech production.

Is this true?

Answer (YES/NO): NO